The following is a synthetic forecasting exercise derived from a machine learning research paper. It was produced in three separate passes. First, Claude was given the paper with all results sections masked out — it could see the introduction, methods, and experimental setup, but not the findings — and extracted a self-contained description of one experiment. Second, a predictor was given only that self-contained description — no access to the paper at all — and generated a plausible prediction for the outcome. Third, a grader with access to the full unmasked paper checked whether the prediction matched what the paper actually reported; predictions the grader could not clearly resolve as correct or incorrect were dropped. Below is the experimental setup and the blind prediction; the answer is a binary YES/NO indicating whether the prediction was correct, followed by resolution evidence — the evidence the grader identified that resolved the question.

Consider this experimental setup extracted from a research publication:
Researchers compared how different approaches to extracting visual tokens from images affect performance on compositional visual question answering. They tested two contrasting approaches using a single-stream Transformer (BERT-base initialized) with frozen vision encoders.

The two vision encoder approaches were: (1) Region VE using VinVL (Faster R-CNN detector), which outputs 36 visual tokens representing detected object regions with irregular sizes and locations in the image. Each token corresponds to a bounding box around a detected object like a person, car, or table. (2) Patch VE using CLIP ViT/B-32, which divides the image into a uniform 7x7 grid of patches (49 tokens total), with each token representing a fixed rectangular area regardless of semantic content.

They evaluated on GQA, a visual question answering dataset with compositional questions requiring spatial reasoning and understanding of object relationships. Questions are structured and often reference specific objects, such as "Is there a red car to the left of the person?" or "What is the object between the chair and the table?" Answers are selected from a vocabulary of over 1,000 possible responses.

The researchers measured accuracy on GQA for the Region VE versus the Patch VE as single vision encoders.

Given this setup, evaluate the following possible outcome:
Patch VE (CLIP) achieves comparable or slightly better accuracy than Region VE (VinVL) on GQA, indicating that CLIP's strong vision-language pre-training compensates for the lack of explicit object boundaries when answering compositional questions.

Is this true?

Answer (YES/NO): NO